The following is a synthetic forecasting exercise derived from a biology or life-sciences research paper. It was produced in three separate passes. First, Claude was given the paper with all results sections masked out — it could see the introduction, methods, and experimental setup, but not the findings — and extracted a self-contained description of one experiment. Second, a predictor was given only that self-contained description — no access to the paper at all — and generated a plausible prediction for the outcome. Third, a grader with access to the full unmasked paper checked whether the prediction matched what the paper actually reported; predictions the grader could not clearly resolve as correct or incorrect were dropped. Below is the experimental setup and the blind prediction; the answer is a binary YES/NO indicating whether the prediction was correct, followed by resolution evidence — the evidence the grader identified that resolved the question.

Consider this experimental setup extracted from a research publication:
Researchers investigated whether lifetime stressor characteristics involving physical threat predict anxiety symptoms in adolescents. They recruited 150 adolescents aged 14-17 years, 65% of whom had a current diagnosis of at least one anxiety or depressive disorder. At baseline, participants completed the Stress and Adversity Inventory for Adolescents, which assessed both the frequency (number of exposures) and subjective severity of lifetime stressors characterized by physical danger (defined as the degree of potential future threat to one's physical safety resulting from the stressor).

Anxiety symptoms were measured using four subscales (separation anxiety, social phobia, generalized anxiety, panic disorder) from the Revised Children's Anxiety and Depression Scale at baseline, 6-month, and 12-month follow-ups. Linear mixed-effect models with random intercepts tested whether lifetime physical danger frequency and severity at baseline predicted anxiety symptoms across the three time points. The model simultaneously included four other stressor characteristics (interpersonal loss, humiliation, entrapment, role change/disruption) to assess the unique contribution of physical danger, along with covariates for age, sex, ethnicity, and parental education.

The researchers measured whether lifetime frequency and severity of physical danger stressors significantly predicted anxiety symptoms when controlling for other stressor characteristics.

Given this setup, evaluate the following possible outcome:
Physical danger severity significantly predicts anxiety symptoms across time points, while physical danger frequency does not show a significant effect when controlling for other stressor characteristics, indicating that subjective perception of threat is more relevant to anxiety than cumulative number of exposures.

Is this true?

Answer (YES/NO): NO